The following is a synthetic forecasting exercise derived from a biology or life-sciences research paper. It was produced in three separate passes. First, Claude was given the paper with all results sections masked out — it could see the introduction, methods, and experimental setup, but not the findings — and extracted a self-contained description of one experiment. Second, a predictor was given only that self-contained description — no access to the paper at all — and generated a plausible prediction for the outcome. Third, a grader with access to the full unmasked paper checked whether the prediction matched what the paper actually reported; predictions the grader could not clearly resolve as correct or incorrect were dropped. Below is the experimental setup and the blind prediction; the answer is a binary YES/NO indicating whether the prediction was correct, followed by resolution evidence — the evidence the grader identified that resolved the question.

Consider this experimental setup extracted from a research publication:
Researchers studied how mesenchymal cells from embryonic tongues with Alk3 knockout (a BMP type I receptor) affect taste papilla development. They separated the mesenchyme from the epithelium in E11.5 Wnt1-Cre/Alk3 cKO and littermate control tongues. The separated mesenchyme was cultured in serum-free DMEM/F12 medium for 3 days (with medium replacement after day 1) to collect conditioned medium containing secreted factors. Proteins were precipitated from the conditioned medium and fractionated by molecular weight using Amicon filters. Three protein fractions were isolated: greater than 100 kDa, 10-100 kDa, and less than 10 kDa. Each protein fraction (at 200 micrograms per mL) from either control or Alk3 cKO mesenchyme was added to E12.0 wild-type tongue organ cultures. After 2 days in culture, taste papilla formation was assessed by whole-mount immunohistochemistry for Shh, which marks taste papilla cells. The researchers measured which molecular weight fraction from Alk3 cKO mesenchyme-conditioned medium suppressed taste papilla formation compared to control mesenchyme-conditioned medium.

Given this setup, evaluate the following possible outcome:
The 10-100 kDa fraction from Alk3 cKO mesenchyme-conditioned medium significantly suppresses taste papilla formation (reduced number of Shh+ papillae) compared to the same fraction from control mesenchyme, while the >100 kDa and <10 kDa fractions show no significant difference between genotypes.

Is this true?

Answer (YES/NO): YES